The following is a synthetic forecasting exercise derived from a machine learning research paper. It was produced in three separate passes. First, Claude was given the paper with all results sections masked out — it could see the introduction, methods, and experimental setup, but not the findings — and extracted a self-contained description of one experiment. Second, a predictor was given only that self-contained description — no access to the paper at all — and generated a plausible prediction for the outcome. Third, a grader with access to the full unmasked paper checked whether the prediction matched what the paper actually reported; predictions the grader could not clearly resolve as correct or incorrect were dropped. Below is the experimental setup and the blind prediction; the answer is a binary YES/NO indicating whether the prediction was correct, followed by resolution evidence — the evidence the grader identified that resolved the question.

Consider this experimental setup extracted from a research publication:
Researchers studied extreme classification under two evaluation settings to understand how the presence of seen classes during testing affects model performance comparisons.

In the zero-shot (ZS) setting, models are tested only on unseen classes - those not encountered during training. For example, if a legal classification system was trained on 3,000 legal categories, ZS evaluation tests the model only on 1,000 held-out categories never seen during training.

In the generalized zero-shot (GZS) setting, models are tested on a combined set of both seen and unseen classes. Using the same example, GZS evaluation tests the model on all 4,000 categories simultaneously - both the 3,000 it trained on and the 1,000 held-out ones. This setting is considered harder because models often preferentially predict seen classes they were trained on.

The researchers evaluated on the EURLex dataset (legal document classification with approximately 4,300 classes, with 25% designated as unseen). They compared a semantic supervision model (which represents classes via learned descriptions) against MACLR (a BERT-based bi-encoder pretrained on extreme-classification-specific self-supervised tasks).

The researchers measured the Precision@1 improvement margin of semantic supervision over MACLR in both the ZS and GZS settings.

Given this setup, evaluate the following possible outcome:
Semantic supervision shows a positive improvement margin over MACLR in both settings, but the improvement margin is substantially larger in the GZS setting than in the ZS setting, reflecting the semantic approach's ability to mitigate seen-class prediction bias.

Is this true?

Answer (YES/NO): NO